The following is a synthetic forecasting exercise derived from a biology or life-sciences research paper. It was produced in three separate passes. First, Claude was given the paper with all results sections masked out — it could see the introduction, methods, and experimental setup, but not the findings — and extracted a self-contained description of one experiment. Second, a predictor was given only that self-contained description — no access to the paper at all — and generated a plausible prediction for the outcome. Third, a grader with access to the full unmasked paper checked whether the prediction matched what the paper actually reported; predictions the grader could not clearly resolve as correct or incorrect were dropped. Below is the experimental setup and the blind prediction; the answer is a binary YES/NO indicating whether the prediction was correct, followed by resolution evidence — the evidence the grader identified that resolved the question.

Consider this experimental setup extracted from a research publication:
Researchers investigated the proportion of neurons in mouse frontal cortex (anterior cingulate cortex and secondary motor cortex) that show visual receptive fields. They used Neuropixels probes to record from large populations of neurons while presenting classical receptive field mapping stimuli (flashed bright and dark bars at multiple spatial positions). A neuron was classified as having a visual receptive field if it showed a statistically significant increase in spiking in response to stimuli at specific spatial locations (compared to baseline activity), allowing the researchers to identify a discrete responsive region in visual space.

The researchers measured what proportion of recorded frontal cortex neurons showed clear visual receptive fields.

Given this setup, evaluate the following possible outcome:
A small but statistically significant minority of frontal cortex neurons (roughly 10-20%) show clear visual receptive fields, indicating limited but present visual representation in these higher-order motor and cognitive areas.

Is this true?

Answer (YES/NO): YES